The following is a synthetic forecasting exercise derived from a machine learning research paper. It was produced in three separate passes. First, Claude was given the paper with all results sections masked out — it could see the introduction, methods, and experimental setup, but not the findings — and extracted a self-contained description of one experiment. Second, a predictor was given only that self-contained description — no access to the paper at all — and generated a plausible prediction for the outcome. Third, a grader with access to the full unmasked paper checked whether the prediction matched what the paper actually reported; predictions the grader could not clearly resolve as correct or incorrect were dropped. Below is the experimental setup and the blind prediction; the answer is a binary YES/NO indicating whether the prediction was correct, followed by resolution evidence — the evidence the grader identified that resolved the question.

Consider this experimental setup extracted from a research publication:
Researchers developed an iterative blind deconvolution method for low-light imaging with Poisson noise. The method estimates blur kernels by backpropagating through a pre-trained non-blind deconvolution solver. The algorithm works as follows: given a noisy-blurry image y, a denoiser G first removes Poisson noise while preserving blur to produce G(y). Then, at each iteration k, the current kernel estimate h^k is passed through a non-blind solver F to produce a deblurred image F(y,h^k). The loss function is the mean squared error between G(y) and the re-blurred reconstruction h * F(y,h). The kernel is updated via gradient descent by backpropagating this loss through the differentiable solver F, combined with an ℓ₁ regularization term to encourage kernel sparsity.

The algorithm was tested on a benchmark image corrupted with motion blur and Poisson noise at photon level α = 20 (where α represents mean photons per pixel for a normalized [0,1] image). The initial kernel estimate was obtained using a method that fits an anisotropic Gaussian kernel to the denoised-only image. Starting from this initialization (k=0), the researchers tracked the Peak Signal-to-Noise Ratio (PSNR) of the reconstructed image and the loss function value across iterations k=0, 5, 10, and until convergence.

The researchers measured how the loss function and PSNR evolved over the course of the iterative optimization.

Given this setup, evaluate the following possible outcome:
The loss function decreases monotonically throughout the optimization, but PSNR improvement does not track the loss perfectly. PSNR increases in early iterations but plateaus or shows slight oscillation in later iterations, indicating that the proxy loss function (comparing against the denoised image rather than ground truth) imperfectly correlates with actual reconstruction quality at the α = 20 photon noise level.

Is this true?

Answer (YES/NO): NO